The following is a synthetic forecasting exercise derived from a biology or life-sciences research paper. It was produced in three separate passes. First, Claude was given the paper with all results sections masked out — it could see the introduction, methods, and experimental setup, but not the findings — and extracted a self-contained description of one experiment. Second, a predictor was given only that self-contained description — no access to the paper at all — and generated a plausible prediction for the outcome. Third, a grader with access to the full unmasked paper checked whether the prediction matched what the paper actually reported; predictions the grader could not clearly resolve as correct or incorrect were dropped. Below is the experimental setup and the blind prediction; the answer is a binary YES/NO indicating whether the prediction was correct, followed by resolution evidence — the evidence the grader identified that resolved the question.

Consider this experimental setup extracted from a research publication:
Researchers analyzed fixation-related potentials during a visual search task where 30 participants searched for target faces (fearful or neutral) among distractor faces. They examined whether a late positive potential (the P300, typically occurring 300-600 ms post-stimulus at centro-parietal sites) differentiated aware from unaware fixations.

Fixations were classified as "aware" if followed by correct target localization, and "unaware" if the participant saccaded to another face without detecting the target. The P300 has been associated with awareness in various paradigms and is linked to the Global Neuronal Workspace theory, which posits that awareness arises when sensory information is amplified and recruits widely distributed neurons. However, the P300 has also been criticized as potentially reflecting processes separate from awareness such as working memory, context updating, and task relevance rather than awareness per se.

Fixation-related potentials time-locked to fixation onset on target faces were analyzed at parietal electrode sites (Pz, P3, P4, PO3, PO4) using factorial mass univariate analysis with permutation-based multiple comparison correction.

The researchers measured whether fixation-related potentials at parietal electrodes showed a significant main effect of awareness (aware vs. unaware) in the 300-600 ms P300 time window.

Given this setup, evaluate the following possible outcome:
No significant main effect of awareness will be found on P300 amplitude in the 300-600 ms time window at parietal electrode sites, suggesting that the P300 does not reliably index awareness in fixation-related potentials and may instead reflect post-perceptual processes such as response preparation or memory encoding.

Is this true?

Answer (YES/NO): NO